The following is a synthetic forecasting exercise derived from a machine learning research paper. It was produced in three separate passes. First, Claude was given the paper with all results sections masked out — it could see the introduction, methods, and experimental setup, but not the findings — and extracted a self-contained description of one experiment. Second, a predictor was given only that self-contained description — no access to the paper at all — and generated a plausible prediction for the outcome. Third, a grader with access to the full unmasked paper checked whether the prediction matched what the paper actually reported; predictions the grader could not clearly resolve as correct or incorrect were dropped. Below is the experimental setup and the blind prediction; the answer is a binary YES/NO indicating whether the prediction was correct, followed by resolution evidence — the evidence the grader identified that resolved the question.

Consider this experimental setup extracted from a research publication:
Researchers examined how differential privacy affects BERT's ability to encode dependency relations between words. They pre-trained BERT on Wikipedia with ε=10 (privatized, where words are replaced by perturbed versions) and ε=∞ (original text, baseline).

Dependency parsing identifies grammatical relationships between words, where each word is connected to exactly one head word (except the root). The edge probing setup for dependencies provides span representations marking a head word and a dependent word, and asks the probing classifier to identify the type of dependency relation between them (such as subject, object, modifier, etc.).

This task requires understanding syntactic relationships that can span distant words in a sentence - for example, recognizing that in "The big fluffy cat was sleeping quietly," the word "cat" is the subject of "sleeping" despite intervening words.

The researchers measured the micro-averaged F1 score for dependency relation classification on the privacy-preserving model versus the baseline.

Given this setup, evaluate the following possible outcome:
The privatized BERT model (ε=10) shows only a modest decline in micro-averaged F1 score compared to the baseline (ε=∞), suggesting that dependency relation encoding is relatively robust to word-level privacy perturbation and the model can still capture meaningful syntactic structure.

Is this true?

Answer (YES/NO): NO